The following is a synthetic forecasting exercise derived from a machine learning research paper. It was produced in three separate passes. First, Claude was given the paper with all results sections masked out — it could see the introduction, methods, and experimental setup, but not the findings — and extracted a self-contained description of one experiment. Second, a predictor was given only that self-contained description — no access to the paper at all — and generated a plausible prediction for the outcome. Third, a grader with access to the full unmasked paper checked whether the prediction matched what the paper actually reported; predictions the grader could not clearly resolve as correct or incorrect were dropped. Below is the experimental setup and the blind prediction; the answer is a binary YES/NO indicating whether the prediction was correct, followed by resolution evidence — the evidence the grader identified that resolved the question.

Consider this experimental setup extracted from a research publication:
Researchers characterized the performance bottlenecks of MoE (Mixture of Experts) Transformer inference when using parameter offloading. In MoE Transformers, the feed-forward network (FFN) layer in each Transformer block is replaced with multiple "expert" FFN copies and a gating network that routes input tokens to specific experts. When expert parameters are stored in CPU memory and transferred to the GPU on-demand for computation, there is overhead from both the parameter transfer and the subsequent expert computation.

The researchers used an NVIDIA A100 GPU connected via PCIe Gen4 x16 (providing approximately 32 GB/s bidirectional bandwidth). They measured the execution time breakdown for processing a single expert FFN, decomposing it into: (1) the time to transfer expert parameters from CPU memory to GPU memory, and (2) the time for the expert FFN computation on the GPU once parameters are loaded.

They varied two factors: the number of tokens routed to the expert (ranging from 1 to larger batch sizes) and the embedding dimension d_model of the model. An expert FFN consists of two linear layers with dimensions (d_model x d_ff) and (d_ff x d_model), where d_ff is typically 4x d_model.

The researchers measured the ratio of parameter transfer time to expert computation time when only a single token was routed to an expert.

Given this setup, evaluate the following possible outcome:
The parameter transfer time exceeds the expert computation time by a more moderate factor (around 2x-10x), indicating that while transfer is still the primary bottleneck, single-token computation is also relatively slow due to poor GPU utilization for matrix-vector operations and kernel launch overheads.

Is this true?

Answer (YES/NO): NO